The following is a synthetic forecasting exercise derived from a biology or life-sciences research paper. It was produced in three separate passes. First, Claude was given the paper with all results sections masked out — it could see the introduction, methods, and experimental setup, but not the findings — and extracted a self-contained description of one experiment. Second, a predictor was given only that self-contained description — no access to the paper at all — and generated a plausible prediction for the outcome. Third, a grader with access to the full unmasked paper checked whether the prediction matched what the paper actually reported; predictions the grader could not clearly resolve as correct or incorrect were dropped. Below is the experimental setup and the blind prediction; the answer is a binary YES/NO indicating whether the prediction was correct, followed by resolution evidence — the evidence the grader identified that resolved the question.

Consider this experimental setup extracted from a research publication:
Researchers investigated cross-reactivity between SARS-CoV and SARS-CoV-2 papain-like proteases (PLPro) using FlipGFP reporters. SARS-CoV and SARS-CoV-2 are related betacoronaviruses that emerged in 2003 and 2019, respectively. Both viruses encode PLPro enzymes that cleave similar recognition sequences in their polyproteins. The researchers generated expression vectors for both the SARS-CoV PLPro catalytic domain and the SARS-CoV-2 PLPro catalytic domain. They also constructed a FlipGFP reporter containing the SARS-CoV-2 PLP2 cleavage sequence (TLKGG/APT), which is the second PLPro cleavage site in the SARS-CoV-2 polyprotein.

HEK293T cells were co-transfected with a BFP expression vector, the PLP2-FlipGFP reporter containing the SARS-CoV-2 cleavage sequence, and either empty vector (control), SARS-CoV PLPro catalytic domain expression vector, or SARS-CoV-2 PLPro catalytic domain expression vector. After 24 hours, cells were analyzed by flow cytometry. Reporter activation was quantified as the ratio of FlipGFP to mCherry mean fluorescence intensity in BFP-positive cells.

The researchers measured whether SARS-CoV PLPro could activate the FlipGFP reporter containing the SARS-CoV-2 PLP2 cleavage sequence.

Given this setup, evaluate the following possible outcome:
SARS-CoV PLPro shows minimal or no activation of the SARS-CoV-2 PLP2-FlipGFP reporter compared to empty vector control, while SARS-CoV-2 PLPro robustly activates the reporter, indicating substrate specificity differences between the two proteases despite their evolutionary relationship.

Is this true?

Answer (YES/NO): NO